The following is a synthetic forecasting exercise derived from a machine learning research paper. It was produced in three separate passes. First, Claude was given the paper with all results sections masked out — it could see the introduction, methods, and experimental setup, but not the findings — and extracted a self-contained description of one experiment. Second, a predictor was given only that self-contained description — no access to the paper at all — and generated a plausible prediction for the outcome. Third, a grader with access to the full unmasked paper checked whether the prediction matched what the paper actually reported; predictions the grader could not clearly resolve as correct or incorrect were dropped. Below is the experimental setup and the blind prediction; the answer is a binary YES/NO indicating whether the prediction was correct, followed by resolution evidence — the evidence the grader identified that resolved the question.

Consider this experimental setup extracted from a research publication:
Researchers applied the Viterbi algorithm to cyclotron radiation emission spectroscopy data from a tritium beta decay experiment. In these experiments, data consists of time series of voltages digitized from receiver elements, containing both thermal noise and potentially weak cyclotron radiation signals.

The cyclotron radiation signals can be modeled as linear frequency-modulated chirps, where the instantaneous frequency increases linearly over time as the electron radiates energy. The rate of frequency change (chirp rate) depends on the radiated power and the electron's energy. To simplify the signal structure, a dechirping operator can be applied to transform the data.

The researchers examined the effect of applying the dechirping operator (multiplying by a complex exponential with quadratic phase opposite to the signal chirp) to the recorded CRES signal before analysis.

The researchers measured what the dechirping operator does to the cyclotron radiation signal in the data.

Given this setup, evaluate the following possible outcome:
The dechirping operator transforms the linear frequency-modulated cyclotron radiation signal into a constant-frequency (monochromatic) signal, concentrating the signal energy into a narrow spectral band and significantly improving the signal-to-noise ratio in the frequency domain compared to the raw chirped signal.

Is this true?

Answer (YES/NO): NO